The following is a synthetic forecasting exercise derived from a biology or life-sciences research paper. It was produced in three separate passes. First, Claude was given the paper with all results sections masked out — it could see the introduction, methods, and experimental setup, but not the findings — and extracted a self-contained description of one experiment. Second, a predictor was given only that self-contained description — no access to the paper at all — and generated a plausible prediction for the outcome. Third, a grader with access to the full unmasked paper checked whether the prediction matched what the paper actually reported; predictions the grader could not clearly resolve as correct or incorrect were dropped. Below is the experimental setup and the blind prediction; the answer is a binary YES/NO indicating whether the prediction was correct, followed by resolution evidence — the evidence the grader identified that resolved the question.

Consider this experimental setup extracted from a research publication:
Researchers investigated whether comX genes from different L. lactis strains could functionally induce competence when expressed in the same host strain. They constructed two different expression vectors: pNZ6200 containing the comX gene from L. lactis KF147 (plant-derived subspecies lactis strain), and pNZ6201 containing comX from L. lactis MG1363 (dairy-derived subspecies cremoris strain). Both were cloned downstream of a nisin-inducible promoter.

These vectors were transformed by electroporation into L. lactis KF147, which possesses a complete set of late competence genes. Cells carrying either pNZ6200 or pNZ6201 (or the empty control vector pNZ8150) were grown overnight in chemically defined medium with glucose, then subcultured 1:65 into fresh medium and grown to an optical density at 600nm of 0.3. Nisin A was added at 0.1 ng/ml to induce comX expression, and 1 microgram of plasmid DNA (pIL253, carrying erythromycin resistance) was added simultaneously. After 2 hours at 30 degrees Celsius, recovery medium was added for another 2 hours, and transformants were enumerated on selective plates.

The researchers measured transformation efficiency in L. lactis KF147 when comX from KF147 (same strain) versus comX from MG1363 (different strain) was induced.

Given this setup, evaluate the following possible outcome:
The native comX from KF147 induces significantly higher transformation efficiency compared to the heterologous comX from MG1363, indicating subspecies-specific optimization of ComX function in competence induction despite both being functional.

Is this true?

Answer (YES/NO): NO